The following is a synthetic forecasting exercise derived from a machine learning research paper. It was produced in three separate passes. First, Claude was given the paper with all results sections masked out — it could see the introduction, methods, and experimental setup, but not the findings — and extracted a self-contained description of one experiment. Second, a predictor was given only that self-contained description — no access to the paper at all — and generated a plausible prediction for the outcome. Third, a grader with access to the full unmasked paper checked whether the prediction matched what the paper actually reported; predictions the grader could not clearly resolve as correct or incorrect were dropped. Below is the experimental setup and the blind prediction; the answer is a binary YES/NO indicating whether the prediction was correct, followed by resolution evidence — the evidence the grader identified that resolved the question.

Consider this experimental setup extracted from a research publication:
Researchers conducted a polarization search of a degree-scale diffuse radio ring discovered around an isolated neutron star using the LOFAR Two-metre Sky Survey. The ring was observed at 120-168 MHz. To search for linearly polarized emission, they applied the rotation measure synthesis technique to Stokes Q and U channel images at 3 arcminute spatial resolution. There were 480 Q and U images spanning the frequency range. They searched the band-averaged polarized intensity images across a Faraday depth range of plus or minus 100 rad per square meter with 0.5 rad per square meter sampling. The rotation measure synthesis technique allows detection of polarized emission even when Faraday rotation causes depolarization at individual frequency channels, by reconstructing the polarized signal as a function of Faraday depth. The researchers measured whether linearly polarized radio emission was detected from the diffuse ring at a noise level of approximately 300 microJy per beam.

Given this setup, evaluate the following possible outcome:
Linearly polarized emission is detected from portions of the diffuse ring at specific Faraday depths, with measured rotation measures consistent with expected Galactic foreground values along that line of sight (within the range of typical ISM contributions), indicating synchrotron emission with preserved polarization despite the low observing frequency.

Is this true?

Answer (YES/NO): NO